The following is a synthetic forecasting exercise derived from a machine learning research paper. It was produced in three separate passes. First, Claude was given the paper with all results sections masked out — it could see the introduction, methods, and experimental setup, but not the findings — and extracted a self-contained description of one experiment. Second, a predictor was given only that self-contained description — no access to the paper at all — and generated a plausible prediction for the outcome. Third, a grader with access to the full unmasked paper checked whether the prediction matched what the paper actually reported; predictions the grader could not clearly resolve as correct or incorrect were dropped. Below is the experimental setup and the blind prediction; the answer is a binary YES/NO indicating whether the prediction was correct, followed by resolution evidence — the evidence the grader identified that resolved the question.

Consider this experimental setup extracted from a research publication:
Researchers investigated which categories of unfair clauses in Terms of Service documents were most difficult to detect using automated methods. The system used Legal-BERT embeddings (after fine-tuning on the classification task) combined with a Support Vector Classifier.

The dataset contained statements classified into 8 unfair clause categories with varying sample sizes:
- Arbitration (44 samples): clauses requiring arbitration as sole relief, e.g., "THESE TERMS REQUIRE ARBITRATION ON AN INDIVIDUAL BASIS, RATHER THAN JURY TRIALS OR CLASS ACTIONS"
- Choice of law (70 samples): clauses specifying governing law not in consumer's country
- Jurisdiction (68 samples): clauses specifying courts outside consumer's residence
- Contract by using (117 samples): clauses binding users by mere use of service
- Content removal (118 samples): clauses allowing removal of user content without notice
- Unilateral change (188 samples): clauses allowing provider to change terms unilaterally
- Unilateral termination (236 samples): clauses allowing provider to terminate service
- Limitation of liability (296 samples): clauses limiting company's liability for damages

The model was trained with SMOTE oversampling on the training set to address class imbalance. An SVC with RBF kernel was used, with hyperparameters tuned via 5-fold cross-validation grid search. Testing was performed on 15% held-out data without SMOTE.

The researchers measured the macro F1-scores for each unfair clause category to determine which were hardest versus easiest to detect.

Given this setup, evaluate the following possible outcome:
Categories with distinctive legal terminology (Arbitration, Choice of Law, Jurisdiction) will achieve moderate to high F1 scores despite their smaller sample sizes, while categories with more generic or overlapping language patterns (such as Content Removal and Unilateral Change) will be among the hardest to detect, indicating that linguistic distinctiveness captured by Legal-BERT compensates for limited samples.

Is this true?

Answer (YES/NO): NO